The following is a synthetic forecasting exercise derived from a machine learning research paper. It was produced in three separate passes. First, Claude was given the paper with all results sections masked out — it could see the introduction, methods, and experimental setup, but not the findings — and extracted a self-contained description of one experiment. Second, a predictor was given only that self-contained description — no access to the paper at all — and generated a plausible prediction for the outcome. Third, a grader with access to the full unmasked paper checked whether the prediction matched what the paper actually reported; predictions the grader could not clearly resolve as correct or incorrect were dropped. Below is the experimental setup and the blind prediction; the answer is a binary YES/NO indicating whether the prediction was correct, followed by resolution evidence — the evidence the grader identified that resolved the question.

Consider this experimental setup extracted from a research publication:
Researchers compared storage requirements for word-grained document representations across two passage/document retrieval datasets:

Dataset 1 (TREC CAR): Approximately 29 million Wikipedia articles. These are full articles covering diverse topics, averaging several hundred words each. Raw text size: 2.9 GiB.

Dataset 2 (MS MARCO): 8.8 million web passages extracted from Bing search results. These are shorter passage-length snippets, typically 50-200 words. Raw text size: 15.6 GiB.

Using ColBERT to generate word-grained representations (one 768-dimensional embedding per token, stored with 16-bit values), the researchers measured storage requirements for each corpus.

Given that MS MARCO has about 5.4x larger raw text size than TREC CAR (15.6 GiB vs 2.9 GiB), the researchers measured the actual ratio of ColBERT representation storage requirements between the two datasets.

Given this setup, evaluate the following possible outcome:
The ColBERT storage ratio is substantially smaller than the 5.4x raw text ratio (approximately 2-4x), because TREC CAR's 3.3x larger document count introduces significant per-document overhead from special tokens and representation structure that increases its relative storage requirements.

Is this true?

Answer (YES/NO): NO